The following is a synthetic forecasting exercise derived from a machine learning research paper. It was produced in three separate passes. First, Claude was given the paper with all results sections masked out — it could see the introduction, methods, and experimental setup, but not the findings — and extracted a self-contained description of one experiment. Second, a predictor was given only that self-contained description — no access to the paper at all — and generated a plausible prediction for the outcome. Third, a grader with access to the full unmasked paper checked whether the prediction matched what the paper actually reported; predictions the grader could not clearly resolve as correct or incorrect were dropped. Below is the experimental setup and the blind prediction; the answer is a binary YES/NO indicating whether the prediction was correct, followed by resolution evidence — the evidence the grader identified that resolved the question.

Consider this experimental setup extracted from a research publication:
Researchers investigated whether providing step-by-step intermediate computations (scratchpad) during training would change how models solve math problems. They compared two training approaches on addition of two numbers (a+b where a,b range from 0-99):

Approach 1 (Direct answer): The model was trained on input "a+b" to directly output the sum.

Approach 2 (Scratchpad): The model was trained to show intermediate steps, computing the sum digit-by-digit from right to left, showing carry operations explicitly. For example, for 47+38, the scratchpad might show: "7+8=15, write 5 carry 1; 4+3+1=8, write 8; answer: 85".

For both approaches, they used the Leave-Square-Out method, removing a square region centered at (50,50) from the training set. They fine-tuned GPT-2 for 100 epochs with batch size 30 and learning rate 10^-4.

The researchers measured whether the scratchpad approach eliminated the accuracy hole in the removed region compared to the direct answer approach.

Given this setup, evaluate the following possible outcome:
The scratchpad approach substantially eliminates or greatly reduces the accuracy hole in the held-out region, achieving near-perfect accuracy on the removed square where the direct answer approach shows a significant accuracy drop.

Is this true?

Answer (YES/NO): NO